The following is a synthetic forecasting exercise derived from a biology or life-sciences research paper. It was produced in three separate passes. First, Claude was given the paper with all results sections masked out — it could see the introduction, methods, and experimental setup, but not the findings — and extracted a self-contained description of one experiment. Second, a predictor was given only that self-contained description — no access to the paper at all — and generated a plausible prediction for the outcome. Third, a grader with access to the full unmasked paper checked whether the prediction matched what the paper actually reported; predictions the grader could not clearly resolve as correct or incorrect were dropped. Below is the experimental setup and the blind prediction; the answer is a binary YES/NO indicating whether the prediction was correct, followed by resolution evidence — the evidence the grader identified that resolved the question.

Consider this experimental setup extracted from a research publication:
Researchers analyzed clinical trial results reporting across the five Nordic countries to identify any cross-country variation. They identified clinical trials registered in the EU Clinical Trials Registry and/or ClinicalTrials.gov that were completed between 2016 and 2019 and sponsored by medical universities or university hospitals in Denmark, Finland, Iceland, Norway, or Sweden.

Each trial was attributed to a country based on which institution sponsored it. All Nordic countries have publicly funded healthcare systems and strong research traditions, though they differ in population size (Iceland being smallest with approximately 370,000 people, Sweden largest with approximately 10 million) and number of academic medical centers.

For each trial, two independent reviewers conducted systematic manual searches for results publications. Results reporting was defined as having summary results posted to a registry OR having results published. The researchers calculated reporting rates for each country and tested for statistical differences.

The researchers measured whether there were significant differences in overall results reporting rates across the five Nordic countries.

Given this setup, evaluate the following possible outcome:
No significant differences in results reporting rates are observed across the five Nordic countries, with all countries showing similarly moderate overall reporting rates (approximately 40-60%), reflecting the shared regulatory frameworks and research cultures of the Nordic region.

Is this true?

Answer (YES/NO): NO